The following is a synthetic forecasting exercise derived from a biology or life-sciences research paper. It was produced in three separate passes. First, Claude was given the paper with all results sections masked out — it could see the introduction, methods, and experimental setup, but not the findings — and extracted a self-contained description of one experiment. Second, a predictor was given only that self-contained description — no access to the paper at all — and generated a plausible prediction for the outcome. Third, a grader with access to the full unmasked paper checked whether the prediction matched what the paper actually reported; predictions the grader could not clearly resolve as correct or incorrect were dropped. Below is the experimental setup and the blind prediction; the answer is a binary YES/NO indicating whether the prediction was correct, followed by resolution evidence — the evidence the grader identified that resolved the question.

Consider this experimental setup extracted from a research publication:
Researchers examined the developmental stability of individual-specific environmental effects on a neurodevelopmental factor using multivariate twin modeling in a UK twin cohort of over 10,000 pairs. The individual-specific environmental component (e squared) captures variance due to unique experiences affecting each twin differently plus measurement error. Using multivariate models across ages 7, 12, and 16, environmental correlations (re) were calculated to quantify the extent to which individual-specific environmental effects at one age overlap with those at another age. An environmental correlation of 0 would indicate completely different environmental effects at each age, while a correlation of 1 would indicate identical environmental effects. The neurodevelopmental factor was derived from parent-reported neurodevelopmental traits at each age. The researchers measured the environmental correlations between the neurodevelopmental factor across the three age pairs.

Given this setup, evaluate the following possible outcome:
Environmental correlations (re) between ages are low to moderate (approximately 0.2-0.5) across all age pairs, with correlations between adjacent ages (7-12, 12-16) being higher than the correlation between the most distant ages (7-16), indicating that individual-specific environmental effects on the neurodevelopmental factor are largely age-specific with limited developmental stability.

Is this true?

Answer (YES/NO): YES